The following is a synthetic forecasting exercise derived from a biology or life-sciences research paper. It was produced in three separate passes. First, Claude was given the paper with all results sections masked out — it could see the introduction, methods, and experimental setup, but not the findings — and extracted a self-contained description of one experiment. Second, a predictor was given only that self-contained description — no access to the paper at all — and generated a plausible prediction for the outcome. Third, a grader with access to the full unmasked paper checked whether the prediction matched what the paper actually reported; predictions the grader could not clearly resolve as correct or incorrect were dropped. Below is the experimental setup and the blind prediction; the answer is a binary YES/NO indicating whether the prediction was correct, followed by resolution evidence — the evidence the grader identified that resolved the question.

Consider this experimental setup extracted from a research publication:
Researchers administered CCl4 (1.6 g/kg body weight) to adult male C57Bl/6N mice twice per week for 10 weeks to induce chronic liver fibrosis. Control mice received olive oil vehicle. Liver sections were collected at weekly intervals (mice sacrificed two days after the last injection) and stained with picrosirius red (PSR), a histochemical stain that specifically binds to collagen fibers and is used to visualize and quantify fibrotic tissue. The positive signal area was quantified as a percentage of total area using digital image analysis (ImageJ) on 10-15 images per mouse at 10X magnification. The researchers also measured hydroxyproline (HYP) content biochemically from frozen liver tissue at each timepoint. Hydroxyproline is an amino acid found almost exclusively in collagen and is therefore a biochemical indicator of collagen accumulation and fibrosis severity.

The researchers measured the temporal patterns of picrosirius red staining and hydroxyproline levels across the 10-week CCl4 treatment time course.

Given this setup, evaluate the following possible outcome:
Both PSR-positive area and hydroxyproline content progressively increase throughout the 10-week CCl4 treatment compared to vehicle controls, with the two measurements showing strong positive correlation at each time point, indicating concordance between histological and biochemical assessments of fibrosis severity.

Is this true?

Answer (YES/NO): NO